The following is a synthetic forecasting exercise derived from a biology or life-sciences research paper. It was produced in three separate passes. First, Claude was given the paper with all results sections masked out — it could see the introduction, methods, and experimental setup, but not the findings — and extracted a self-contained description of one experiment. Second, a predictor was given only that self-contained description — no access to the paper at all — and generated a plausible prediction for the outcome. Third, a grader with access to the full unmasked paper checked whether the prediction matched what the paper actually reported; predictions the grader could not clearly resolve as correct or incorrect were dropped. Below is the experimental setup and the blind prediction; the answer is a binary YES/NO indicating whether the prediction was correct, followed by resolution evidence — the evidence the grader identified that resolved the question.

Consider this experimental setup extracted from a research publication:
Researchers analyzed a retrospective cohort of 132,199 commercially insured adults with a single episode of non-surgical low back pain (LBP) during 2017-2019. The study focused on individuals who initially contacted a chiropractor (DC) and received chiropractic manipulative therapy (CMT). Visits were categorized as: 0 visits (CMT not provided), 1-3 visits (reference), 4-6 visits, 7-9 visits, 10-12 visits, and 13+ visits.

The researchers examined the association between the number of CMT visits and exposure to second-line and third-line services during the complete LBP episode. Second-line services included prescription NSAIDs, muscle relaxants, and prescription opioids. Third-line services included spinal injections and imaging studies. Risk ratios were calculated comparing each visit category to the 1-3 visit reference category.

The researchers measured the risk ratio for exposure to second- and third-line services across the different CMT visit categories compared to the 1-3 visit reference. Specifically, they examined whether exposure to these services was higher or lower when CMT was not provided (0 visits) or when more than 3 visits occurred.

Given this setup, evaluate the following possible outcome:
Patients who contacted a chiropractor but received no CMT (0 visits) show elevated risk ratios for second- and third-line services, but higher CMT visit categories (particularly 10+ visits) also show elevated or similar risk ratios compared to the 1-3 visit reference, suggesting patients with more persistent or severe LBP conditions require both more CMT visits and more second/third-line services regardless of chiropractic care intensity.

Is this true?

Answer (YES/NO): YES